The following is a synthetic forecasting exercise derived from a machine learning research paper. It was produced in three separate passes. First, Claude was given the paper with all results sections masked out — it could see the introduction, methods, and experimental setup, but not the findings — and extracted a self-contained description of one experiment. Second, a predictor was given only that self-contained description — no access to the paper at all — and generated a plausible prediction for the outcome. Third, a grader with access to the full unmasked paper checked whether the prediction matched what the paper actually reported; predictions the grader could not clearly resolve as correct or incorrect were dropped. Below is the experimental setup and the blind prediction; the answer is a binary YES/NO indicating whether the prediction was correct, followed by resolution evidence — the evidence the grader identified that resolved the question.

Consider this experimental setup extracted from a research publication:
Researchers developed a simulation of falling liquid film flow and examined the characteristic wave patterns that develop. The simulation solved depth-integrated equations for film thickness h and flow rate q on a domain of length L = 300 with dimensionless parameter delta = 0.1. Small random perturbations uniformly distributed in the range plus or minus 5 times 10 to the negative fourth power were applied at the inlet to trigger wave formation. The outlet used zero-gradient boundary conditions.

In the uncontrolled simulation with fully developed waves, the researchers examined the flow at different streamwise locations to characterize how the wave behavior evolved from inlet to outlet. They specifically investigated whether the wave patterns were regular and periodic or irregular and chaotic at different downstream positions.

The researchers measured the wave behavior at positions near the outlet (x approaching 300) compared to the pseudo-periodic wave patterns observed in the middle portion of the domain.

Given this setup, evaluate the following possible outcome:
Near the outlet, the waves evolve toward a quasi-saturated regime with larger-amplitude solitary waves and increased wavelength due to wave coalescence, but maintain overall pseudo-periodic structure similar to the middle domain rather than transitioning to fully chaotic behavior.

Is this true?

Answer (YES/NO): NO